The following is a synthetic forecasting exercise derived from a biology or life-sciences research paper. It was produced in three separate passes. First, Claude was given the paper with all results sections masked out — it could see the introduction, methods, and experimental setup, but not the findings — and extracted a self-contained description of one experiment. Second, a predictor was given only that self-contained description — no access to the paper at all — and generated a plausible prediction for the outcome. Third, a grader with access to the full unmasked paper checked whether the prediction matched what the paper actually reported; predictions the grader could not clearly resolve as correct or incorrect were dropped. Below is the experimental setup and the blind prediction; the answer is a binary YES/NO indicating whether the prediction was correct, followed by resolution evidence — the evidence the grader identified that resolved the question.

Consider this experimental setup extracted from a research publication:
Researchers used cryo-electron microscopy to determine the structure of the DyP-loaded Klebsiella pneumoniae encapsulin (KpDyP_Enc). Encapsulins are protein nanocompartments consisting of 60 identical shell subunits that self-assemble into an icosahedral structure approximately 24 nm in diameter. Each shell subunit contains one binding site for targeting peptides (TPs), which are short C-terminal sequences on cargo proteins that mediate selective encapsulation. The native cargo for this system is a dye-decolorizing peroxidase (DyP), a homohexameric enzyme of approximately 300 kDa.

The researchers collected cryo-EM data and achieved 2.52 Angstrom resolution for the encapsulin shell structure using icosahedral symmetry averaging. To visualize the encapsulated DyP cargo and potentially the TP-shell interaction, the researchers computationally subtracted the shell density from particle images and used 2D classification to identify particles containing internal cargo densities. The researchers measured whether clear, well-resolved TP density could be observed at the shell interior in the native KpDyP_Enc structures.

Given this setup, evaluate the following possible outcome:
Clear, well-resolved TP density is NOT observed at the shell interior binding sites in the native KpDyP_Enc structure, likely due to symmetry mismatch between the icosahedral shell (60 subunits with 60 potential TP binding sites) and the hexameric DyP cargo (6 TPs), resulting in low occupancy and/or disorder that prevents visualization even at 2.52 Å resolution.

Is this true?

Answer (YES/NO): YES